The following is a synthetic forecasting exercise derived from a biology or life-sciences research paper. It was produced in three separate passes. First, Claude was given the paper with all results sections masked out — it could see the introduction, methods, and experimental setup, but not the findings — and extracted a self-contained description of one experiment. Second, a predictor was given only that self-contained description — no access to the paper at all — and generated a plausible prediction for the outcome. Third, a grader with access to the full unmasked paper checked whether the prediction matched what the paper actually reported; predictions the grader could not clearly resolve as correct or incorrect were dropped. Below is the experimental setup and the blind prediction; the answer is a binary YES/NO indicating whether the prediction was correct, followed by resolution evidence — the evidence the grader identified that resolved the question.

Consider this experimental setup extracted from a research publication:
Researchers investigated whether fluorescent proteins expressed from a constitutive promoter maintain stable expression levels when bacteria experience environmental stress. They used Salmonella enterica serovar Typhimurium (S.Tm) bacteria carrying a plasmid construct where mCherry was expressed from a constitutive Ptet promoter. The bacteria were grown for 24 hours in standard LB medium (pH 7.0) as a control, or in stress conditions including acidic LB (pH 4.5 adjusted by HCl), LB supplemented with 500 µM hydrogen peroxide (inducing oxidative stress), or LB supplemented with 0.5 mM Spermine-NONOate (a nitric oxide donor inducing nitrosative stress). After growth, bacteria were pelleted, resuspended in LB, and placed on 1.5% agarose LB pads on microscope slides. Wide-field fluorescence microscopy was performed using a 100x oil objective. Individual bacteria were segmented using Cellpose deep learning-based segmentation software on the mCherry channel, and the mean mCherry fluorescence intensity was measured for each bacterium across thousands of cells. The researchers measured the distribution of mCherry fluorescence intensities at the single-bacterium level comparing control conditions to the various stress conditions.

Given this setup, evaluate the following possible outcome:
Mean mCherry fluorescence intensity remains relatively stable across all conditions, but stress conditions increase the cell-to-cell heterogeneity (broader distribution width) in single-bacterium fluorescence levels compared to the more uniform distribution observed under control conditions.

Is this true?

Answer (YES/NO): NO